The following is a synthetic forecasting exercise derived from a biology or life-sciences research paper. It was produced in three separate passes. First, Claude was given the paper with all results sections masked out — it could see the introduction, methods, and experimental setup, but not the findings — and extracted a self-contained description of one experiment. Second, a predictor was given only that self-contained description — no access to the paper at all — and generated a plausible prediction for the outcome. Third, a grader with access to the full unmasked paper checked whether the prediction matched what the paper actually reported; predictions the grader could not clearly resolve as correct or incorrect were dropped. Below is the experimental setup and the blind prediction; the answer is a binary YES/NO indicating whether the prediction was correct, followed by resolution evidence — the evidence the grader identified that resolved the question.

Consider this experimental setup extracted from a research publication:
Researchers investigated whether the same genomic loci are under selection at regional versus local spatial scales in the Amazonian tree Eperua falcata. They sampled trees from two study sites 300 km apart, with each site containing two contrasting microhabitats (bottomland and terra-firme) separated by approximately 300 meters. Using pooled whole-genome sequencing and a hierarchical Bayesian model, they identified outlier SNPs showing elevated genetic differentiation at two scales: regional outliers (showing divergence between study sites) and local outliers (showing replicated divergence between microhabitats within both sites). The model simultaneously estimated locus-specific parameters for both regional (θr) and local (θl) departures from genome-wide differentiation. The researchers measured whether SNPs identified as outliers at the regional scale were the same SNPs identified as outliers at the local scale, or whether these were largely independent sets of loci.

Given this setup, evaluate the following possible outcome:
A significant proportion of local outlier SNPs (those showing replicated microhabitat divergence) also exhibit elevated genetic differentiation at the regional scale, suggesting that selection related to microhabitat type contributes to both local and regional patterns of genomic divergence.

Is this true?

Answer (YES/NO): NO